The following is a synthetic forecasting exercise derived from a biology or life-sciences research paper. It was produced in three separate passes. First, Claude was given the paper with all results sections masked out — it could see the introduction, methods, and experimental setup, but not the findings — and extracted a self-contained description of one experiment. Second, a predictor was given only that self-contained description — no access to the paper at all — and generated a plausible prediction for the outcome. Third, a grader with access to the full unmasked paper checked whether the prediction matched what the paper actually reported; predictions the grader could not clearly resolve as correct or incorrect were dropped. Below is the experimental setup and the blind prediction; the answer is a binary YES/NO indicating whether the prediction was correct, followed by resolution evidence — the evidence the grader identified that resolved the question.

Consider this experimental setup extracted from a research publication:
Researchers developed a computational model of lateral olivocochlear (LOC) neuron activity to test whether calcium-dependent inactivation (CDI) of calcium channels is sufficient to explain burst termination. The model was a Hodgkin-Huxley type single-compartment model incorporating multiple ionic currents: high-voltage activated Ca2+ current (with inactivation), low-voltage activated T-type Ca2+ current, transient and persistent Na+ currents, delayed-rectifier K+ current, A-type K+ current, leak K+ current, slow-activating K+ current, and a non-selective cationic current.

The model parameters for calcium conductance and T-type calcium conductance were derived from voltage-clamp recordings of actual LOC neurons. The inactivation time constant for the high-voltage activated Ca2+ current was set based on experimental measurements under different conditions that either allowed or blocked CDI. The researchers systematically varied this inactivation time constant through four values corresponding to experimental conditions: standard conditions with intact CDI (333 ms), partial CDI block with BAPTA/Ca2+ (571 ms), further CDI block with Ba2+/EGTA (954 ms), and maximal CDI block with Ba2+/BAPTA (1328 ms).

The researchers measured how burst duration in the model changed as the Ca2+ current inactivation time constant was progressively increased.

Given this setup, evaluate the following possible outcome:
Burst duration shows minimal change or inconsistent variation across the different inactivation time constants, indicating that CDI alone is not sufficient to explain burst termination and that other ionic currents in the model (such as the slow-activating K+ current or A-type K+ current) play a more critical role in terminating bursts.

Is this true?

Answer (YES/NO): NO